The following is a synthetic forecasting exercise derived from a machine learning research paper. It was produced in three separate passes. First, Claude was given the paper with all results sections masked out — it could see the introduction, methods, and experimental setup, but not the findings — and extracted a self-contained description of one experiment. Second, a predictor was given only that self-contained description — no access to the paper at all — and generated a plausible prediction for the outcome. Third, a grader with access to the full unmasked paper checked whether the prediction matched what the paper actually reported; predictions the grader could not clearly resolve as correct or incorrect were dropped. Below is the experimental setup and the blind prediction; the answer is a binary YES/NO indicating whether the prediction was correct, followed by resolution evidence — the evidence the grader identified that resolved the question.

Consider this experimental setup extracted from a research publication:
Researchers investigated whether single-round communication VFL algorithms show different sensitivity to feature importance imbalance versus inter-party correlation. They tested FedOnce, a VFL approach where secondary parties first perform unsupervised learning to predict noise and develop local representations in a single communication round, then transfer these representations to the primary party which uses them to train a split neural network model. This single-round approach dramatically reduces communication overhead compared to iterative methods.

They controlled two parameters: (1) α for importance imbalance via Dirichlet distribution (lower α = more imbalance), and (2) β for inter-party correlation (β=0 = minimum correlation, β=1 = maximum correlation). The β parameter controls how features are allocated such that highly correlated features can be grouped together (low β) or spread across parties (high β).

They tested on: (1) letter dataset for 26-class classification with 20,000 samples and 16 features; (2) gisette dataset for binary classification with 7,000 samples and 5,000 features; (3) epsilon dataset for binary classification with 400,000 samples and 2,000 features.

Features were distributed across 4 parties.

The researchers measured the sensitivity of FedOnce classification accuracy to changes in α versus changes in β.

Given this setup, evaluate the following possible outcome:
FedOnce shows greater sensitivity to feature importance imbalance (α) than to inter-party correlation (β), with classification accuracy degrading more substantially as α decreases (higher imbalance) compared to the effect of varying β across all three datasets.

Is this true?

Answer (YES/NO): YES